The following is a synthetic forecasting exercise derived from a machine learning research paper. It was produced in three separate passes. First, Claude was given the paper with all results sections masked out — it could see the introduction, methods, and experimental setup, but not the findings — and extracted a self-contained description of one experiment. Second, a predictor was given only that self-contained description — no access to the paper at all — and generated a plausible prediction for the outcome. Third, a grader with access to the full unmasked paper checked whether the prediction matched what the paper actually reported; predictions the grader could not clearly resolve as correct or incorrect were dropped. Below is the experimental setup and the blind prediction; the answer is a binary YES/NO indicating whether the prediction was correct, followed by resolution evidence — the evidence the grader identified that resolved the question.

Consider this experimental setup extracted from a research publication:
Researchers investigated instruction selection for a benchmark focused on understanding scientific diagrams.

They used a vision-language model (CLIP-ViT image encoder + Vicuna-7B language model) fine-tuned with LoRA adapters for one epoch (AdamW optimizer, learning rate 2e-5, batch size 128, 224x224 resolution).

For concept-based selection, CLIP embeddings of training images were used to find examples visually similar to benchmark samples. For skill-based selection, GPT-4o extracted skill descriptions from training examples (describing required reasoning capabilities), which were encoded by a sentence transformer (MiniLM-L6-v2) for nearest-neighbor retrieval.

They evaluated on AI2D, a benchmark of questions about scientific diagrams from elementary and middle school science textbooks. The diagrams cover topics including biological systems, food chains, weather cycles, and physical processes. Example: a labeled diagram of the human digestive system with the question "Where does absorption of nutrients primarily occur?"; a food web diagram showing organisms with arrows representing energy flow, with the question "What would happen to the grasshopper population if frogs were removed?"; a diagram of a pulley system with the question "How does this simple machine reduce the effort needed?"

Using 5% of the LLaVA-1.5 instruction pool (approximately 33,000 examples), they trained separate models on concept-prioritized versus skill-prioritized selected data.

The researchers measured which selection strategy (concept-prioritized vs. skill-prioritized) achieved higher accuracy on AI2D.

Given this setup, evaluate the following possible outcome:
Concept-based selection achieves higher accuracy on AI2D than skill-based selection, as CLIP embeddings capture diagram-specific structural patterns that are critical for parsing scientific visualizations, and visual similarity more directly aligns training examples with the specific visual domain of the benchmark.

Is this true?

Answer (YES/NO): NO